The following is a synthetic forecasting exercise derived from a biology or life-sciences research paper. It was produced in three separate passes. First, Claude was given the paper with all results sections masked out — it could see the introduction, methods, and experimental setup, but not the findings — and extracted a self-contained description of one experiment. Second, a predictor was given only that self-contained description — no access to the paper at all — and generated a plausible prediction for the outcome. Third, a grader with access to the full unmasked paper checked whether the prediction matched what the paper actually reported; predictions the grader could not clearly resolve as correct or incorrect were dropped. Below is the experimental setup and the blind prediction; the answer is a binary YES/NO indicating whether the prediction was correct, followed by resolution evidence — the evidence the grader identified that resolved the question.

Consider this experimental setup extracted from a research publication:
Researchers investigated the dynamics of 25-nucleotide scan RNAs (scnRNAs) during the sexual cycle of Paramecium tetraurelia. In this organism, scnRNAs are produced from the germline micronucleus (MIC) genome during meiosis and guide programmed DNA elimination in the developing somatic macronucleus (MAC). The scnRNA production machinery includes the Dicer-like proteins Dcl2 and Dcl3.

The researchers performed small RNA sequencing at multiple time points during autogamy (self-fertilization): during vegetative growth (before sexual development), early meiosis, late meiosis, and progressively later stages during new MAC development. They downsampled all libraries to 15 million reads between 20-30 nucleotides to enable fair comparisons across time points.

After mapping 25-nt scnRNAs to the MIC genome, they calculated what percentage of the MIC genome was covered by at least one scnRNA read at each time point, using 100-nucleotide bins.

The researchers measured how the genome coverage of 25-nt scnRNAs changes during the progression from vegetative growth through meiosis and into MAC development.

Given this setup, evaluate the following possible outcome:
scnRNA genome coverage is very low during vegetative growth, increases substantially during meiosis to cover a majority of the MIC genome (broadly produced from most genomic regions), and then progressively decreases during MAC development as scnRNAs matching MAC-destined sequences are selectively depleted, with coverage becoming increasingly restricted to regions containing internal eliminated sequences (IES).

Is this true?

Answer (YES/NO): YES